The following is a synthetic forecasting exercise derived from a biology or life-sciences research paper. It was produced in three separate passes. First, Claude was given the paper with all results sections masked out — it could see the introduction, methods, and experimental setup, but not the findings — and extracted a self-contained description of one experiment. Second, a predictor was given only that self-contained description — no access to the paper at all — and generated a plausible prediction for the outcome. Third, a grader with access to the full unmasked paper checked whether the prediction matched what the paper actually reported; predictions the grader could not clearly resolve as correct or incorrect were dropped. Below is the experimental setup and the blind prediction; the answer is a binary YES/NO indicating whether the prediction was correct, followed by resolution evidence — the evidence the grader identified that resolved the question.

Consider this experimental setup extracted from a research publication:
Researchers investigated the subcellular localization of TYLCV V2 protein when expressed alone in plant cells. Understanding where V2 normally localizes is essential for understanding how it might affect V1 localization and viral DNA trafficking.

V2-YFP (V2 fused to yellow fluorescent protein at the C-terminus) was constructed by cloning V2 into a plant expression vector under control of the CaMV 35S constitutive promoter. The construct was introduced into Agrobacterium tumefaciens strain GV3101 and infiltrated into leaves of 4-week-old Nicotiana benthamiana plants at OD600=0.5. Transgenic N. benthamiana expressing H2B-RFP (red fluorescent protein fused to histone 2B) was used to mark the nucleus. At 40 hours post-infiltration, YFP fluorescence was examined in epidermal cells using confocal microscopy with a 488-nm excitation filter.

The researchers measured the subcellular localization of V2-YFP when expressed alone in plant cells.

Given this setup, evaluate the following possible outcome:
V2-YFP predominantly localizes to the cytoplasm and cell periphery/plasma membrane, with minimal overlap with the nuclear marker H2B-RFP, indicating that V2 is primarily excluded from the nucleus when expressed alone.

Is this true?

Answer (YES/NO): NO